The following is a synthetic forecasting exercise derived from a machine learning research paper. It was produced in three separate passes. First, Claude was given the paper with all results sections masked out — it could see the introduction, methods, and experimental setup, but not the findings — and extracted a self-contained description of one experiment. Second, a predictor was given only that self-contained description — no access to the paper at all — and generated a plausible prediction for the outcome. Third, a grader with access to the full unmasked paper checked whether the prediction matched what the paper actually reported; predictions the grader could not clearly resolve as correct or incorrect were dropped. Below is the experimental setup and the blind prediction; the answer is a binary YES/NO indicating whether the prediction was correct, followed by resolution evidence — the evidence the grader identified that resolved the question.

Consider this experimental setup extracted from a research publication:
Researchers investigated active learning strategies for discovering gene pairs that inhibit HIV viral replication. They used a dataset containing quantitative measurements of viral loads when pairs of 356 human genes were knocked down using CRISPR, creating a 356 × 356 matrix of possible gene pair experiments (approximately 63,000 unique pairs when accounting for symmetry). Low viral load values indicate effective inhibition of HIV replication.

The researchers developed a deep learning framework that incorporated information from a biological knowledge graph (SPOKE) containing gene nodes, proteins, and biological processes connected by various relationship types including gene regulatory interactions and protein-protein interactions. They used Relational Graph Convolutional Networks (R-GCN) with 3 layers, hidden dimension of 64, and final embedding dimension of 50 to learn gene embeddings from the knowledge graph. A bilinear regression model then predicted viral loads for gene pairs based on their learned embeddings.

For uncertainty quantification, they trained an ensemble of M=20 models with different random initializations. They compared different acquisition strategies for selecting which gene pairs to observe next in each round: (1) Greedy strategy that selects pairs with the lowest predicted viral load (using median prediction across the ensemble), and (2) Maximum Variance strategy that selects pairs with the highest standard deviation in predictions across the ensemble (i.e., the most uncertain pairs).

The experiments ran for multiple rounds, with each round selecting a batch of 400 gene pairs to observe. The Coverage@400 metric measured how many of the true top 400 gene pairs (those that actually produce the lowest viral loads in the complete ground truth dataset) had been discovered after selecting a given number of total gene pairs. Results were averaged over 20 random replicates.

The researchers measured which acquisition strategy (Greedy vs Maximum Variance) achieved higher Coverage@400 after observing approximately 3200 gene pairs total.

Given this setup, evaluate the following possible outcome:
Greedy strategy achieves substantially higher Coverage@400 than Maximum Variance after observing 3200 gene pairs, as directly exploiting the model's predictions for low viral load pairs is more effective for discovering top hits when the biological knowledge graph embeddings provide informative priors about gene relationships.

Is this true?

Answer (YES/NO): YES